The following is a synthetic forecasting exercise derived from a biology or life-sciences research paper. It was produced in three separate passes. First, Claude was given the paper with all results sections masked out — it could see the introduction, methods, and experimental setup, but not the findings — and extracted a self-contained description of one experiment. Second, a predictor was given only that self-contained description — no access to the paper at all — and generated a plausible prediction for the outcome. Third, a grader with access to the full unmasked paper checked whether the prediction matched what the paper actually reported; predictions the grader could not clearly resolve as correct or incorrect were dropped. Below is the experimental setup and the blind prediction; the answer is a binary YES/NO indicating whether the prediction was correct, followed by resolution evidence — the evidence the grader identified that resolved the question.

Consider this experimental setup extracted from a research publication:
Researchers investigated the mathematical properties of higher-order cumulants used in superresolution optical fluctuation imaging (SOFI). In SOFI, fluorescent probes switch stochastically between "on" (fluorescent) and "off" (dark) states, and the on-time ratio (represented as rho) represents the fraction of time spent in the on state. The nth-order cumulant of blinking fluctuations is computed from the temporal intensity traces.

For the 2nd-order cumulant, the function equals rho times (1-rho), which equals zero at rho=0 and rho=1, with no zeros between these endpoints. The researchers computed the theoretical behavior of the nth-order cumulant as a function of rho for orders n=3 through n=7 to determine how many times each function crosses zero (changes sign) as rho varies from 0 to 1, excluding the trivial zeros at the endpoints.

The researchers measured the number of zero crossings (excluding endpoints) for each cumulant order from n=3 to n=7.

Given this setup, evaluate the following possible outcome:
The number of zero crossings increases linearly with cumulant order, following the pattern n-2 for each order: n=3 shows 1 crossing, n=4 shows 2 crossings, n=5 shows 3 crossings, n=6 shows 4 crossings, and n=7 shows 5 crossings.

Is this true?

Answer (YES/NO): YES